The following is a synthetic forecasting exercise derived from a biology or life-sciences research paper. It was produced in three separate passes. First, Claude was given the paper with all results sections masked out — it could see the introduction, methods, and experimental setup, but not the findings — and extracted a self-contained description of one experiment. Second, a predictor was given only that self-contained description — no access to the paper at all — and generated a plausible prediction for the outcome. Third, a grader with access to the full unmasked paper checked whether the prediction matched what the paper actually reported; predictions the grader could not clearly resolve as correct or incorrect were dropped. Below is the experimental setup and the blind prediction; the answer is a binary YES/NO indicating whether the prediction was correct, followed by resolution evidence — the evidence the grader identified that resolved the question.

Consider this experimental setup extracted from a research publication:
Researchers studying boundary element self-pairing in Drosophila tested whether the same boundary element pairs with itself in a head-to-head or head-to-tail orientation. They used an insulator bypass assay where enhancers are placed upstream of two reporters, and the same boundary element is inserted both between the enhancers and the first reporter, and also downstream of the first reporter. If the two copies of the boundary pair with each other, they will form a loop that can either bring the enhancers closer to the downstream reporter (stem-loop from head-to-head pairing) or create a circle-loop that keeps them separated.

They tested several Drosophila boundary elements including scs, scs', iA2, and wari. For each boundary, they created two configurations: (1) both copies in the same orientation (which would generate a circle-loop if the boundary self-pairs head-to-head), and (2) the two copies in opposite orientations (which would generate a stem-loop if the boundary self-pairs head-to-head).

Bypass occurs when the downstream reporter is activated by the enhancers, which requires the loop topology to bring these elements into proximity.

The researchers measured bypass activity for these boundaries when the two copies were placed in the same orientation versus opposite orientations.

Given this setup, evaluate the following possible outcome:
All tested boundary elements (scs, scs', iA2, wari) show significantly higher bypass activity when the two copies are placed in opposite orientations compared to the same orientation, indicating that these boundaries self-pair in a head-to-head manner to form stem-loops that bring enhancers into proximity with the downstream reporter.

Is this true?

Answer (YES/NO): YES